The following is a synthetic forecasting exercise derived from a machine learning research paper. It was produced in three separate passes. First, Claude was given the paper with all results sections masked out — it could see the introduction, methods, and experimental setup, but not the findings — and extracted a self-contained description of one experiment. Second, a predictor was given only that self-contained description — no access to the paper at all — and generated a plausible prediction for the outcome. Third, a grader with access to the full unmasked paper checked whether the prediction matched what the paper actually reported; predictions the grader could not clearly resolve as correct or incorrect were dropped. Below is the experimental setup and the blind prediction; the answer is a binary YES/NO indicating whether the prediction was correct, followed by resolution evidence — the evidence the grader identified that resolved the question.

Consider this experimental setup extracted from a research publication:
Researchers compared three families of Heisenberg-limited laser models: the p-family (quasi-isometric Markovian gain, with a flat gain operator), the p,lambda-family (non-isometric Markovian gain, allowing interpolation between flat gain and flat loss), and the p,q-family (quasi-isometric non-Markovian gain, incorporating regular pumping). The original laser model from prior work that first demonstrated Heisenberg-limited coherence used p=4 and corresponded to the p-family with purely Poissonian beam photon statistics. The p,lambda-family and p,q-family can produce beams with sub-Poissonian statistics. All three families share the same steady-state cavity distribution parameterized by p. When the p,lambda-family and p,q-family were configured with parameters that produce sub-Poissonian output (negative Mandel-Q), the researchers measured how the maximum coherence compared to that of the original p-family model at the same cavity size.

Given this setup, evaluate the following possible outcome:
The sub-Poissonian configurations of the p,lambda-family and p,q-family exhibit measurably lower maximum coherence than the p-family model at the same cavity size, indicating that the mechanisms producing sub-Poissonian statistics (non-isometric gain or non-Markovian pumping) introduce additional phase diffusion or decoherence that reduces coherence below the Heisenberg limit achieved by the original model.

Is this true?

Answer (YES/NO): NO